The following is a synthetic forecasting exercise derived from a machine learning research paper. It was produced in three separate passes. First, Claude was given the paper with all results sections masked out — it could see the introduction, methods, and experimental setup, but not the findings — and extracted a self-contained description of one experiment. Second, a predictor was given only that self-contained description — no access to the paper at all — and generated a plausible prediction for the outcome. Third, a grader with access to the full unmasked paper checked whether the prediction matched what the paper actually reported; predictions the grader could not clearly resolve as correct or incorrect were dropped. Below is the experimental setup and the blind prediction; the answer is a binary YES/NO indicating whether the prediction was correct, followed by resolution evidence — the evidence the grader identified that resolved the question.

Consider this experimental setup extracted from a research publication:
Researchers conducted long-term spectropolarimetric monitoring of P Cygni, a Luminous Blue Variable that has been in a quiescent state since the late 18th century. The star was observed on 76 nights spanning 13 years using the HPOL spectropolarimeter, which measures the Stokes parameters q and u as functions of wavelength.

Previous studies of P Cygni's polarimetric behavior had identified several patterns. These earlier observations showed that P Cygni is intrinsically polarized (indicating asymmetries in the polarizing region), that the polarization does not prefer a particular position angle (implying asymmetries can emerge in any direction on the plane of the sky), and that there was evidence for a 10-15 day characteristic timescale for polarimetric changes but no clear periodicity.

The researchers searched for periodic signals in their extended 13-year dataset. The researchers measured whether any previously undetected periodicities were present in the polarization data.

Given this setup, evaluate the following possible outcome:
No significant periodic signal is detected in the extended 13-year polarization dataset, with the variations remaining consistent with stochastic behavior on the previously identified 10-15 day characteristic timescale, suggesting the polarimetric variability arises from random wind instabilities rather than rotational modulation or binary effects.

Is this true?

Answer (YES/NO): NO